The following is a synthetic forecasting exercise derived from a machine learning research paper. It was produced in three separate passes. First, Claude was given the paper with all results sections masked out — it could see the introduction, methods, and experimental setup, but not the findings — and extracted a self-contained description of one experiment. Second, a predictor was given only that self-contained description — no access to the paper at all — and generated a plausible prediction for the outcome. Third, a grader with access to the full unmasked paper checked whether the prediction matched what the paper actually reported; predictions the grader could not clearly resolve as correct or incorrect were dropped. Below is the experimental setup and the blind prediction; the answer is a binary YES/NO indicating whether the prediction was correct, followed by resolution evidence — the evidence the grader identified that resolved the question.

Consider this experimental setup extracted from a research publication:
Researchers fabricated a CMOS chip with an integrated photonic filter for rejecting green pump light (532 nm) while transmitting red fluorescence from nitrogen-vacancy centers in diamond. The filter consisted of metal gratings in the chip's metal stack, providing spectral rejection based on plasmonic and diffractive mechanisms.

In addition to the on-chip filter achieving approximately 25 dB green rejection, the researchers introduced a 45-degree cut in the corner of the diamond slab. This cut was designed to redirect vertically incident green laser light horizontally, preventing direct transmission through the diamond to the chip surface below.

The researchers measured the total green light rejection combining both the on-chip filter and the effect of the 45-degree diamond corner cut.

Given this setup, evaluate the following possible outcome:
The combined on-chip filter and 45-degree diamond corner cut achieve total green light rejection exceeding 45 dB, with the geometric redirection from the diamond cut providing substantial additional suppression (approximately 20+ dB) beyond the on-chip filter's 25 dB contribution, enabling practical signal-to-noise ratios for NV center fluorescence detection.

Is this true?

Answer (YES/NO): NO